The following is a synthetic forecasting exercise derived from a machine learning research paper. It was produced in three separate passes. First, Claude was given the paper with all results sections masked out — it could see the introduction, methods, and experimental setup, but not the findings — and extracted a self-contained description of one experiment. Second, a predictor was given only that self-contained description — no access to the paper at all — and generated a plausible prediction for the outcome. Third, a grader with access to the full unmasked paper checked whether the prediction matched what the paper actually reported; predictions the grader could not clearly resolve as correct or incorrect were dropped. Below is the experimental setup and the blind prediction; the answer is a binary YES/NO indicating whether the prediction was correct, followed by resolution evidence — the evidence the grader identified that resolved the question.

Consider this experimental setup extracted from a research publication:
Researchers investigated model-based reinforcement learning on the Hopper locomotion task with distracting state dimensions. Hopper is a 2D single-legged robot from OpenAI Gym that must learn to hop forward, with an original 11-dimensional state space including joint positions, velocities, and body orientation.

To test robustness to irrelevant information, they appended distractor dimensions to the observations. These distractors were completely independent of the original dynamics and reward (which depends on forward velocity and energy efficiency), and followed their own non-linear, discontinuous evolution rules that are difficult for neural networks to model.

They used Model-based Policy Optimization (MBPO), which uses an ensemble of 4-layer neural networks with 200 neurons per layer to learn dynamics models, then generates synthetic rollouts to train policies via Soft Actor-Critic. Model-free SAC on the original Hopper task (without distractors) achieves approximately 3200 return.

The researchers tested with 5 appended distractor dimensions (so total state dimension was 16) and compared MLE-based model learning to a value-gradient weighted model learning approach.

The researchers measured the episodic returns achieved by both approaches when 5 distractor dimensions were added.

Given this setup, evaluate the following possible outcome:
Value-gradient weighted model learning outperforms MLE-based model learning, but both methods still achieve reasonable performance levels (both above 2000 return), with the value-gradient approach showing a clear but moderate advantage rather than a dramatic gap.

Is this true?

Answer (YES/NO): NO